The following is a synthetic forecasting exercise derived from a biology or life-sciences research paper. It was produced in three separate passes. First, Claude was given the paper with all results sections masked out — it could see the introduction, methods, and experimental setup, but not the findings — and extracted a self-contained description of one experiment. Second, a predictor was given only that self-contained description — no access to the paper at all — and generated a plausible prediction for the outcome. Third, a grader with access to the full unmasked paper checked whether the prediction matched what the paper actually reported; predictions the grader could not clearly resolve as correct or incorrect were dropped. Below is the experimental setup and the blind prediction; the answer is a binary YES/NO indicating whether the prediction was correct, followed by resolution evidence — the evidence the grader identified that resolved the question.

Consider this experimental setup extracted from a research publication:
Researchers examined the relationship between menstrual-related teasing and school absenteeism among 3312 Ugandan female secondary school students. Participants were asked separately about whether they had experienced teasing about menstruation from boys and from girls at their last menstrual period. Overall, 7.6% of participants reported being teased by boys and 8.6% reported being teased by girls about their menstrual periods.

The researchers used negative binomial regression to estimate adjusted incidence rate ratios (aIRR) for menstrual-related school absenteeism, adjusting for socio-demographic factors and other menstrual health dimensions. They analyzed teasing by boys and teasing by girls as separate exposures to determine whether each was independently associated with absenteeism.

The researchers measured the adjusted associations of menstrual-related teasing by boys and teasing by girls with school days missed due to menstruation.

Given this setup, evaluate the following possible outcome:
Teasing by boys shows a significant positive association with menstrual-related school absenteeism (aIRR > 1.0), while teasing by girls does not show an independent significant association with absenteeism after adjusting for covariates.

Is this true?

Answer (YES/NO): YES